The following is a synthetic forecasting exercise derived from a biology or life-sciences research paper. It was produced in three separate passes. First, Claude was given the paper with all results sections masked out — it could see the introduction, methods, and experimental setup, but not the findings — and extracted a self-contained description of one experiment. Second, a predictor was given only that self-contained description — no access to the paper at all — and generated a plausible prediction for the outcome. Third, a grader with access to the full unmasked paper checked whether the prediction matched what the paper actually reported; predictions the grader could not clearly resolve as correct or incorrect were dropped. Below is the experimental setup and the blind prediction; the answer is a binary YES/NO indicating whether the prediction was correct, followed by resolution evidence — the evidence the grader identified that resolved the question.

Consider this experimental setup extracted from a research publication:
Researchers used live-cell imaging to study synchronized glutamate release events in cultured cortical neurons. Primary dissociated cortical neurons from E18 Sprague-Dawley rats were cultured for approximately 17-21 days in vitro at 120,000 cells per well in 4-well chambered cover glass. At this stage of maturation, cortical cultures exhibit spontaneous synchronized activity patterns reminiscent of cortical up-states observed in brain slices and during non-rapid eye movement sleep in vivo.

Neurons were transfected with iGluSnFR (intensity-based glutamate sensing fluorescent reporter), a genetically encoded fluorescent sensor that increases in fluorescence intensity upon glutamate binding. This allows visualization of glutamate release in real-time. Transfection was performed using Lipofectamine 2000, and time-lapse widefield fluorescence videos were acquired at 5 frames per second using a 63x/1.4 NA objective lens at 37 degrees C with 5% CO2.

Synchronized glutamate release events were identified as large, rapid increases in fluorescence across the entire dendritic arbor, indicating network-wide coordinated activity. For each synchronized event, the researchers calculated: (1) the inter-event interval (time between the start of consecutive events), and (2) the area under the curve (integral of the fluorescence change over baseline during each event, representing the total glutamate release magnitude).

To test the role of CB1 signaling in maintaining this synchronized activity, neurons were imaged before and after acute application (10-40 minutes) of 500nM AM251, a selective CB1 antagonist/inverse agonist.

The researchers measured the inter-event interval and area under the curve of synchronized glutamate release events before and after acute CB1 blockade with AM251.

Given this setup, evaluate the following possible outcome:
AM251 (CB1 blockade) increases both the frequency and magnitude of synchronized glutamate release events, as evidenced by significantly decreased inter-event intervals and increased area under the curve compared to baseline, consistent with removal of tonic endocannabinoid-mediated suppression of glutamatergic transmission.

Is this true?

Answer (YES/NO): NO